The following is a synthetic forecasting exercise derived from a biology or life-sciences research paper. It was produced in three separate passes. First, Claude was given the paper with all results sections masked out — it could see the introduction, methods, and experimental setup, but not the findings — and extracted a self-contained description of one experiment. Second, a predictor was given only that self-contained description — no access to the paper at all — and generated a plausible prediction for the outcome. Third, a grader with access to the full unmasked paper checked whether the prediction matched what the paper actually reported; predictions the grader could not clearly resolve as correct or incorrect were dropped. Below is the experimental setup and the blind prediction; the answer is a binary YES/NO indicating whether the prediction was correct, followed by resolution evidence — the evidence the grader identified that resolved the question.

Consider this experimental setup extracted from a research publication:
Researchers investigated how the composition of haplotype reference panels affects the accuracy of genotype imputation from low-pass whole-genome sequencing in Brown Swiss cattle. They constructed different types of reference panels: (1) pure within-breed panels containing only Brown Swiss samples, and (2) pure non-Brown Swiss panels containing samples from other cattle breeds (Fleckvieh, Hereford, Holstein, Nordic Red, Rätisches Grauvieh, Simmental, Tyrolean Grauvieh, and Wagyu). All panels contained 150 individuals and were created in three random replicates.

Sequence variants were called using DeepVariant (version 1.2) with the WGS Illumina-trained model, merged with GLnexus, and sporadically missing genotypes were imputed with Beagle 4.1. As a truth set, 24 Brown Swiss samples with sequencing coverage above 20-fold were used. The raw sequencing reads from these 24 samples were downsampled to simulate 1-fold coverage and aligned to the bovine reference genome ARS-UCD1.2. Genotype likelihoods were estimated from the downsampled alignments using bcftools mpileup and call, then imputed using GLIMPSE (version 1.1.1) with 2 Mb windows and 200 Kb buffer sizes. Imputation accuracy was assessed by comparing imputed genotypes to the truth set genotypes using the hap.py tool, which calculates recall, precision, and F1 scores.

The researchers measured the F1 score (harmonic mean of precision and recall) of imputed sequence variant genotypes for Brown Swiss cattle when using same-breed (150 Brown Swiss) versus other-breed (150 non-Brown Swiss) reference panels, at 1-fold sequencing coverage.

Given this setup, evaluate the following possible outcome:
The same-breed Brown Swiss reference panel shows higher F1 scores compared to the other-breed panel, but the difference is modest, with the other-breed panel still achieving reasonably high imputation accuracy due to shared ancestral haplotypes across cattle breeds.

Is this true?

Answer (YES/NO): NO